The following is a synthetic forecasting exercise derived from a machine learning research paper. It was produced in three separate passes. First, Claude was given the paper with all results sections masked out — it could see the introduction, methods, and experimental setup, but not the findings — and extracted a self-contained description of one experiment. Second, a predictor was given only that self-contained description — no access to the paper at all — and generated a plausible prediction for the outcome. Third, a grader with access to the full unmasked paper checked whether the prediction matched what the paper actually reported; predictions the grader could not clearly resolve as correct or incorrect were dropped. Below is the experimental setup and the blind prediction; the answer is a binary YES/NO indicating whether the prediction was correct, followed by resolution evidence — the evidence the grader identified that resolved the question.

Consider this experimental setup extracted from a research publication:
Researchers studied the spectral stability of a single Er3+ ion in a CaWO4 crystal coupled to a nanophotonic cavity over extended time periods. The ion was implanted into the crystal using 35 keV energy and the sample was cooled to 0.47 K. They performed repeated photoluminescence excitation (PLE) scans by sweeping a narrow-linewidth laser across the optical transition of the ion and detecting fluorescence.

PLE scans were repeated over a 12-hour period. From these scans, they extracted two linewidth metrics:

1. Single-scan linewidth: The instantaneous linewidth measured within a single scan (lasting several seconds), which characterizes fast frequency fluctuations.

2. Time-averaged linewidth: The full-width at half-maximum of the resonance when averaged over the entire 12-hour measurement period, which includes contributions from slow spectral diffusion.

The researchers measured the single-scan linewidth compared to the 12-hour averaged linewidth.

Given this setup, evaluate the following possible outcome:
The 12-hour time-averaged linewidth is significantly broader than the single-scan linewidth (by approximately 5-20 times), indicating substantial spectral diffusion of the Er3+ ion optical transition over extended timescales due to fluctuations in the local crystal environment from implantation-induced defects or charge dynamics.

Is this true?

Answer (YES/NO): NO